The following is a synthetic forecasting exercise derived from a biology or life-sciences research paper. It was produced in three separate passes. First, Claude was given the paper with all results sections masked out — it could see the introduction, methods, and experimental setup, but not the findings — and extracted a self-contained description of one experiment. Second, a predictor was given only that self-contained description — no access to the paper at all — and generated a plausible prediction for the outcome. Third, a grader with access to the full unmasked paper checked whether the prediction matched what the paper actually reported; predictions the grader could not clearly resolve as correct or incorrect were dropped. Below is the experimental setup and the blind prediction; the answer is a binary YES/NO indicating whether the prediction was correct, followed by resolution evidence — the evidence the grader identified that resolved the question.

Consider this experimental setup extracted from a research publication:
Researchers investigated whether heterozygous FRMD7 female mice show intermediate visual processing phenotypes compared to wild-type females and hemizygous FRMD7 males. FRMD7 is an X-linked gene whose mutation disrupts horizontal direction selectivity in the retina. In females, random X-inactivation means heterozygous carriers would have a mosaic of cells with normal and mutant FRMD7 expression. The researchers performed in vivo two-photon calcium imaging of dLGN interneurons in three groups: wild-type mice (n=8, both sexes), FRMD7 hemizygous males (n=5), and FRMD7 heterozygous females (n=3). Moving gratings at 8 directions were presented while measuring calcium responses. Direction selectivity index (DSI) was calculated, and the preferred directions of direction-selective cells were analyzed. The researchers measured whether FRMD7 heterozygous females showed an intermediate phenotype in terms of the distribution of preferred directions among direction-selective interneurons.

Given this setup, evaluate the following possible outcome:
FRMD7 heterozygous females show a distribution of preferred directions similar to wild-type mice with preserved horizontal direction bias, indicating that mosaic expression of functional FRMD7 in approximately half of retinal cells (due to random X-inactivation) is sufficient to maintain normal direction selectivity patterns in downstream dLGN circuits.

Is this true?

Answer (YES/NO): NO